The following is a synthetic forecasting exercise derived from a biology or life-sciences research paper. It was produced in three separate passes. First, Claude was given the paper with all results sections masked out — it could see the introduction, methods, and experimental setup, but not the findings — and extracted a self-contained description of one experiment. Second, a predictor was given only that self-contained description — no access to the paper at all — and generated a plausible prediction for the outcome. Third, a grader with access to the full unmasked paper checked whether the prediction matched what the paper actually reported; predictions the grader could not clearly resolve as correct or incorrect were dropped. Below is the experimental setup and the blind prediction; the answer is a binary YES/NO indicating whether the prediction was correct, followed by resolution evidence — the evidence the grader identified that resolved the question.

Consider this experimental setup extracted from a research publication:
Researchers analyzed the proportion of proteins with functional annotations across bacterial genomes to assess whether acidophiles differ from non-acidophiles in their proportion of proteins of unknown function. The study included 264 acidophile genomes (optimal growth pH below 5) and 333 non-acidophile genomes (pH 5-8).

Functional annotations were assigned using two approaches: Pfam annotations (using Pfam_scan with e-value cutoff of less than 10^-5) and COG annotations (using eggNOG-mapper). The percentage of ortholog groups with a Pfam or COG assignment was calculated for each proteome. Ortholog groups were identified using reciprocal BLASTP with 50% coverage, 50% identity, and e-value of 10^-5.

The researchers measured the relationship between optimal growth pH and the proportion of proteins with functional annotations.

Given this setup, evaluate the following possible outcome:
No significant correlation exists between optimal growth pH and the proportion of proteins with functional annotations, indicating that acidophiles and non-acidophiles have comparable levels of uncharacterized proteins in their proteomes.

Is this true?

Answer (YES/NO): NO